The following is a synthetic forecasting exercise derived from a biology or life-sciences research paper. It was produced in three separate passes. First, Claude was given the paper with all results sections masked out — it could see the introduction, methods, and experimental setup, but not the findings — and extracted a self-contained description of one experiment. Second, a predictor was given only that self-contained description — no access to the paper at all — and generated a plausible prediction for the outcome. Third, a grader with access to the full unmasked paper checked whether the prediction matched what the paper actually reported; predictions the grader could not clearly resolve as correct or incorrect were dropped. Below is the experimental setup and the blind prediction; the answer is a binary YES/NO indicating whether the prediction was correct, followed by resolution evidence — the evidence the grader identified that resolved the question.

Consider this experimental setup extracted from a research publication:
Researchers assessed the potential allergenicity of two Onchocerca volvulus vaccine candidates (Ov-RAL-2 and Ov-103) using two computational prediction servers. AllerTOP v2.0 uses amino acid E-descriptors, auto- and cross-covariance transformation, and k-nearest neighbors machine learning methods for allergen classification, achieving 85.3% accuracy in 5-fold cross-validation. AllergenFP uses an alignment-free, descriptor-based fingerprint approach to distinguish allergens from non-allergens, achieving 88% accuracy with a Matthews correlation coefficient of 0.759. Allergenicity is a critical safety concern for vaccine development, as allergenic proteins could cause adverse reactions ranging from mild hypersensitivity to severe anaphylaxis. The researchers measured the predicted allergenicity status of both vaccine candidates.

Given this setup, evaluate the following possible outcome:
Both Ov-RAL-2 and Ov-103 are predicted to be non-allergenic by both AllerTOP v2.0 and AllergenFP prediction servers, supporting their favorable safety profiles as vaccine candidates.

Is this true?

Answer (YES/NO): YES